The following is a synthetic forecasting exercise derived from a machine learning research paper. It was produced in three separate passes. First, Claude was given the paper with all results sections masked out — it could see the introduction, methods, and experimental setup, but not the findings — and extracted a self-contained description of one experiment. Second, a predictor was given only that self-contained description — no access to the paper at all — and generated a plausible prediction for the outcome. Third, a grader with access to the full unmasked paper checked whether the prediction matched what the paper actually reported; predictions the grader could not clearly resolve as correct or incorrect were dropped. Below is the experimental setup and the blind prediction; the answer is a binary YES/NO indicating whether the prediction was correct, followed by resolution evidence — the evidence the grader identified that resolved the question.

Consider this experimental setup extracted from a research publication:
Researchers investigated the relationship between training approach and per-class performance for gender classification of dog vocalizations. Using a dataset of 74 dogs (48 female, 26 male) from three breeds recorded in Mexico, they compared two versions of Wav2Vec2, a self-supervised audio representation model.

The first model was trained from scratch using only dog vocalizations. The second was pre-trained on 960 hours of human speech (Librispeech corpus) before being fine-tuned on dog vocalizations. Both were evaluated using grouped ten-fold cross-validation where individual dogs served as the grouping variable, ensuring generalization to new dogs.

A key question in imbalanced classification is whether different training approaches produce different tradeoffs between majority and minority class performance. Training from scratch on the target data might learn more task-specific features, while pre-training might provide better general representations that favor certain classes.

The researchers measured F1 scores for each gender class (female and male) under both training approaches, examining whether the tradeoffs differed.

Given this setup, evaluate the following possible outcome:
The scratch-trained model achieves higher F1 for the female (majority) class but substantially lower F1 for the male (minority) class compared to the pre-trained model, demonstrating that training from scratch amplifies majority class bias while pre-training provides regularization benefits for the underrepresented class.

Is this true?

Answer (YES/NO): NO